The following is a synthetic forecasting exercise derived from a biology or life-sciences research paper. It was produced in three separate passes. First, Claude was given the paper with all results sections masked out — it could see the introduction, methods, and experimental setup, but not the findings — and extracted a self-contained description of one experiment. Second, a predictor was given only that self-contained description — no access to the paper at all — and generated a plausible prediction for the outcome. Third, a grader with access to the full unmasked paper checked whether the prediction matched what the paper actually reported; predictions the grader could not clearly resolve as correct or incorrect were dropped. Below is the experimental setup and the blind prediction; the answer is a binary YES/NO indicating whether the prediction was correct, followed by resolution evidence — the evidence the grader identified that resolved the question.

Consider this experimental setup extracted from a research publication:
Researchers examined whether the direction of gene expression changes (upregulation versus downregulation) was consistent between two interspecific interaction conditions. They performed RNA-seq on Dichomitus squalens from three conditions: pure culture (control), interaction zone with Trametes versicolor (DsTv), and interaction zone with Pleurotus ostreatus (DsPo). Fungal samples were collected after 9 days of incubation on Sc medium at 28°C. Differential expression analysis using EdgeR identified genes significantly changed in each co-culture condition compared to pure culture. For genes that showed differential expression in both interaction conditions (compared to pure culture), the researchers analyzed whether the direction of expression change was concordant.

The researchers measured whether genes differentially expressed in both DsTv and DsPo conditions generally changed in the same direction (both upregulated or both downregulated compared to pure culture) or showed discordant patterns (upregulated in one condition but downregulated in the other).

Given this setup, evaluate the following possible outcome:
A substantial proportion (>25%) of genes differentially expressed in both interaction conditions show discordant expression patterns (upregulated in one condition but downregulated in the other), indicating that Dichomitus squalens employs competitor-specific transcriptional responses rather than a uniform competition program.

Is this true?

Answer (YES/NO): NO